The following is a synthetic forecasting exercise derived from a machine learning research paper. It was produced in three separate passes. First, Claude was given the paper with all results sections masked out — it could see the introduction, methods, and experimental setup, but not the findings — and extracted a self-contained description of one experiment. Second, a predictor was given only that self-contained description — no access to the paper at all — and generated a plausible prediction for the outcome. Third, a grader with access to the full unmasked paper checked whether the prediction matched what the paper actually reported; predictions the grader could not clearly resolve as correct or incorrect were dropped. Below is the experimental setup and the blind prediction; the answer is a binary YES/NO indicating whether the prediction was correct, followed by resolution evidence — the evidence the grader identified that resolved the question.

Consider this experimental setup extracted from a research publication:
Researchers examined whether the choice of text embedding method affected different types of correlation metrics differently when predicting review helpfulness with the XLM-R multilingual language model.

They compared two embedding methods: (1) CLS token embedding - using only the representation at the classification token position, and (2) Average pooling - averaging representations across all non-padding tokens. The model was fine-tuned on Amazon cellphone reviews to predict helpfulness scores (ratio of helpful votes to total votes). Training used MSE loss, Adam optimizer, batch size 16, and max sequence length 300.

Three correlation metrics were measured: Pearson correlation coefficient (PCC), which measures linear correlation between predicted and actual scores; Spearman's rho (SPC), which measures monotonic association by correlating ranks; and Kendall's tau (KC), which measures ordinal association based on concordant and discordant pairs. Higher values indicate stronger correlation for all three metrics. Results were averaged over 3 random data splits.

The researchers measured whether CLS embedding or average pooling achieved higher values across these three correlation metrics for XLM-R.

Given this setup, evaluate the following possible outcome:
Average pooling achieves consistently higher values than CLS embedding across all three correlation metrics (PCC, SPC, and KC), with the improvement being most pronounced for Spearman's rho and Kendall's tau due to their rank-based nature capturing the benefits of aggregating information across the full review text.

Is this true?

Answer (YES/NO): NO